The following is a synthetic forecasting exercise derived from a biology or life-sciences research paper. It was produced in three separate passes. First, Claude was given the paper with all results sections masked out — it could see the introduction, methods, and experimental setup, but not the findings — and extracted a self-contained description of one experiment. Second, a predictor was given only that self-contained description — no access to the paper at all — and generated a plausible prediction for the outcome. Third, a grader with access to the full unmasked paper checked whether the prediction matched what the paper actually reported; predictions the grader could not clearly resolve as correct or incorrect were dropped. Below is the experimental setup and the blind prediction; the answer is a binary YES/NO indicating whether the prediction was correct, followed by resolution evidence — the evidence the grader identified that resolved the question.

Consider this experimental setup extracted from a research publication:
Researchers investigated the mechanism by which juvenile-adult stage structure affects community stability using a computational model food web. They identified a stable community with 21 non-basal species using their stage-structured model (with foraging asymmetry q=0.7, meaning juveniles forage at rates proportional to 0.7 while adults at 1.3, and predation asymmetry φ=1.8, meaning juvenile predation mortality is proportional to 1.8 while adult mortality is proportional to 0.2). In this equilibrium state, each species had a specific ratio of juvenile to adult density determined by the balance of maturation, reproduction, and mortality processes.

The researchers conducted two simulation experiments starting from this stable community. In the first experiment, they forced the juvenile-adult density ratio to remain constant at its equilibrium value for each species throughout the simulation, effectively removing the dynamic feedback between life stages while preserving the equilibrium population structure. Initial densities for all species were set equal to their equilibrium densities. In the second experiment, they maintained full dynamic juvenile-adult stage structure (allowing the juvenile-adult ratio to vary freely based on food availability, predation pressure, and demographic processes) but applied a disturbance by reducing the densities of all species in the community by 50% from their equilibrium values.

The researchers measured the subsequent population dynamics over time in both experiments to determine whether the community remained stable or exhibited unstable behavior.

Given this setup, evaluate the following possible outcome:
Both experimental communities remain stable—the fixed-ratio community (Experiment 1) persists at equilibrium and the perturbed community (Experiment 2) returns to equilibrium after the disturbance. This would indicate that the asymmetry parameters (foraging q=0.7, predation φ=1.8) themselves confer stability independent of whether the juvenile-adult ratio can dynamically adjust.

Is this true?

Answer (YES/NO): NO